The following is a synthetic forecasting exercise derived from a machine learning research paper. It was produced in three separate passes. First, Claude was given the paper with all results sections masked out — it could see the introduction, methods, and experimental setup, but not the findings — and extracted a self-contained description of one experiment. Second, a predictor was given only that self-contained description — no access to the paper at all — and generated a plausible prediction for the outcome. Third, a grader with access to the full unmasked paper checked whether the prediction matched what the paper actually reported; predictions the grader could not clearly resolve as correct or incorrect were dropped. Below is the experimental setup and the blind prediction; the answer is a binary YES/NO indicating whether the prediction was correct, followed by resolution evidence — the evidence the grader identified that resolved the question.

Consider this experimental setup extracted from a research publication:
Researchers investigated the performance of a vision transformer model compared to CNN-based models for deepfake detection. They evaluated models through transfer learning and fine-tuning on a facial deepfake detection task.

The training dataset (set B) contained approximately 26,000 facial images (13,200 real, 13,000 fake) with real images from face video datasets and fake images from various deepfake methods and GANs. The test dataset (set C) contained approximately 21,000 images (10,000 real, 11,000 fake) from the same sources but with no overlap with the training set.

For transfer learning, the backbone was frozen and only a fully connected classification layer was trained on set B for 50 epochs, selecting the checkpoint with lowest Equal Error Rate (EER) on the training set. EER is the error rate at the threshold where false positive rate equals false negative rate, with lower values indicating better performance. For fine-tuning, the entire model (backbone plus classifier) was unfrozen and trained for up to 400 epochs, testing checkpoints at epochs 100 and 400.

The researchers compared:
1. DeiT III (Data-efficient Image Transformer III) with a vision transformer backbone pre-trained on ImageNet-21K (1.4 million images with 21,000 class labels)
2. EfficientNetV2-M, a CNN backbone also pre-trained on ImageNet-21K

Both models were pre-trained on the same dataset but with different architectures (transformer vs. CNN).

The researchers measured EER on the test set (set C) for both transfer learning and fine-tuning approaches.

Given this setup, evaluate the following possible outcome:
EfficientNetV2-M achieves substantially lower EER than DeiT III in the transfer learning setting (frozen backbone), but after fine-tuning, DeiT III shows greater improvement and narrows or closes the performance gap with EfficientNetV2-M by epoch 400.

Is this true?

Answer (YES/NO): NO